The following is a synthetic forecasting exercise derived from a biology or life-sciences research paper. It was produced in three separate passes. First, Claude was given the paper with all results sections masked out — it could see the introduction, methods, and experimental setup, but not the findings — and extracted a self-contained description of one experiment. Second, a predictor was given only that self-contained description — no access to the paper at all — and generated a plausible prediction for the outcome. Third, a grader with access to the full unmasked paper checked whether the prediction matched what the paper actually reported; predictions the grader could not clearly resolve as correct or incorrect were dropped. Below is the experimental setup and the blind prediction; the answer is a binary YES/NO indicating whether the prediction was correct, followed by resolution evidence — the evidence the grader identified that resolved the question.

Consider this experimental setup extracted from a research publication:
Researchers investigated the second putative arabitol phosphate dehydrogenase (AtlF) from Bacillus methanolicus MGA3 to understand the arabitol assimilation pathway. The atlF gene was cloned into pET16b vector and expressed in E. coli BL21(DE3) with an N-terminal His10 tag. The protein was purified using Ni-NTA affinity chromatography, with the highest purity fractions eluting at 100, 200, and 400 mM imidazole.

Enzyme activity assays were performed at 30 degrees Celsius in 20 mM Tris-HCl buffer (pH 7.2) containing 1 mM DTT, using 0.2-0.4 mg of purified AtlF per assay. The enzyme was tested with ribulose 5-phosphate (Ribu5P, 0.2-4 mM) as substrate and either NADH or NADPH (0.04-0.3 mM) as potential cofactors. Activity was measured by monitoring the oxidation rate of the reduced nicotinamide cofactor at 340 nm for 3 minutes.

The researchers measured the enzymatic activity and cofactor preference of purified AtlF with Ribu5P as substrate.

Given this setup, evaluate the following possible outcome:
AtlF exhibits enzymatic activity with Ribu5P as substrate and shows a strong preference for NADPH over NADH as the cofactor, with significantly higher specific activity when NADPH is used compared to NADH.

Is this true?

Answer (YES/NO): NO